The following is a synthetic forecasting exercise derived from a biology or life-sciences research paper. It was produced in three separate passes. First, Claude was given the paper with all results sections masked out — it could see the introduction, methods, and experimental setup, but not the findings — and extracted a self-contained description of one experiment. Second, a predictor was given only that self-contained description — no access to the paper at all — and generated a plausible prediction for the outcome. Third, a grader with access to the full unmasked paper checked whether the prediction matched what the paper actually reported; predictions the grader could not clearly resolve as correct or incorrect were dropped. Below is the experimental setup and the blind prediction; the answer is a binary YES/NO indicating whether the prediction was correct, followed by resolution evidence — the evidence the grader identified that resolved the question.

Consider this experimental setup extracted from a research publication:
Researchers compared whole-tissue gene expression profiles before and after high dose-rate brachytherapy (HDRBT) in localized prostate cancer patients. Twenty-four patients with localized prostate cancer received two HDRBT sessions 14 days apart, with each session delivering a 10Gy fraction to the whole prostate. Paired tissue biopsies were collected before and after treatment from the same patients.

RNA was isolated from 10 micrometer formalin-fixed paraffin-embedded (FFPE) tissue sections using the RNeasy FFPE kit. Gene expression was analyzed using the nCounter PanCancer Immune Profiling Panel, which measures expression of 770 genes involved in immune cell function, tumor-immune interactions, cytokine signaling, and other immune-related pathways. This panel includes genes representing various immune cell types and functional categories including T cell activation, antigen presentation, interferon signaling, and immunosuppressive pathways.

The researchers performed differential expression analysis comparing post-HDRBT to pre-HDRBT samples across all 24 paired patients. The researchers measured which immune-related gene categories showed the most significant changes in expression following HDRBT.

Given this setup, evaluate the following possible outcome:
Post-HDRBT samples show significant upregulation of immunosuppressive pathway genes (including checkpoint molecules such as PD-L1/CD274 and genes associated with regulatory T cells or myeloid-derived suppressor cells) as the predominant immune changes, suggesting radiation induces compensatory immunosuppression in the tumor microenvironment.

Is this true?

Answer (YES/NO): NO